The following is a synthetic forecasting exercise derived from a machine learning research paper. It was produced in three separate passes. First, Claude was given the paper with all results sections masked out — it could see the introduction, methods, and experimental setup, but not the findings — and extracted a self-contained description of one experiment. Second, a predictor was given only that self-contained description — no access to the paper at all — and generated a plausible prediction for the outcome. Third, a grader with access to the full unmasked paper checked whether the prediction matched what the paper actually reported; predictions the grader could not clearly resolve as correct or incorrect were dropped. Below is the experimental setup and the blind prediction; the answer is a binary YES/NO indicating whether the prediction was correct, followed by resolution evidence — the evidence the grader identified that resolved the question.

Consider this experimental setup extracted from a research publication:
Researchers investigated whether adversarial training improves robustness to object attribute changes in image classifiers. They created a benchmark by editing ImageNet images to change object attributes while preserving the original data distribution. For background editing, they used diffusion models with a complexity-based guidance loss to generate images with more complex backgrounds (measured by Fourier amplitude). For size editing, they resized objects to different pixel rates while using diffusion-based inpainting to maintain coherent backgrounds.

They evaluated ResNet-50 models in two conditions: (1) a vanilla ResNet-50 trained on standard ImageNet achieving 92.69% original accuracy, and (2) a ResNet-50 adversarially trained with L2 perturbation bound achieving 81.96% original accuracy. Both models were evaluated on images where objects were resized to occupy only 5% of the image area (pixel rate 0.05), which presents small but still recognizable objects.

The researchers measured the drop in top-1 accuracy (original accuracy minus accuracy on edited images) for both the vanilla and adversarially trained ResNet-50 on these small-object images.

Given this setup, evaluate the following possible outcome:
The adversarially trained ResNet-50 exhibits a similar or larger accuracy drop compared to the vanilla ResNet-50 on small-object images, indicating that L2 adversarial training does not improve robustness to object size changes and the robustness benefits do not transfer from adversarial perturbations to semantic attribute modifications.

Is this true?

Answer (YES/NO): YES